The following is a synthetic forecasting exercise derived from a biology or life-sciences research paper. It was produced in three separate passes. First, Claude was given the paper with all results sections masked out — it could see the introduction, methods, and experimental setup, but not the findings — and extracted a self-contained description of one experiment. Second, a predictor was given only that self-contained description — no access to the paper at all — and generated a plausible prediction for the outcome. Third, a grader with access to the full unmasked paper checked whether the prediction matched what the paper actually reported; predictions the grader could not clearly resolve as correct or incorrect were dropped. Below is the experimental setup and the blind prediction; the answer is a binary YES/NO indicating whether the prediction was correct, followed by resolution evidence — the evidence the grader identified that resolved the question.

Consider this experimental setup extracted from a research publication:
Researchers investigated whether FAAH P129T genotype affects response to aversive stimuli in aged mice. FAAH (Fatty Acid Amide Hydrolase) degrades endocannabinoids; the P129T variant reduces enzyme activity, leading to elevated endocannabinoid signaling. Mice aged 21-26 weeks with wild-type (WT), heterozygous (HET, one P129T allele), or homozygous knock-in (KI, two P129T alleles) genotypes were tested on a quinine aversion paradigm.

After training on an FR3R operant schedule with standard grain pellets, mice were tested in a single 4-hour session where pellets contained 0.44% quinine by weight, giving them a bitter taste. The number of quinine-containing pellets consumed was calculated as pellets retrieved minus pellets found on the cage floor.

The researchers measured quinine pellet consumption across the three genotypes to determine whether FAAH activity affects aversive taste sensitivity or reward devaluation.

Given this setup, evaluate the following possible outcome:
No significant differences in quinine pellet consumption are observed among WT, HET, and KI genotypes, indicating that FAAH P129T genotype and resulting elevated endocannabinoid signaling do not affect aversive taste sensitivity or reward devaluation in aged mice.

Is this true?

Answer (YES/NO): NO